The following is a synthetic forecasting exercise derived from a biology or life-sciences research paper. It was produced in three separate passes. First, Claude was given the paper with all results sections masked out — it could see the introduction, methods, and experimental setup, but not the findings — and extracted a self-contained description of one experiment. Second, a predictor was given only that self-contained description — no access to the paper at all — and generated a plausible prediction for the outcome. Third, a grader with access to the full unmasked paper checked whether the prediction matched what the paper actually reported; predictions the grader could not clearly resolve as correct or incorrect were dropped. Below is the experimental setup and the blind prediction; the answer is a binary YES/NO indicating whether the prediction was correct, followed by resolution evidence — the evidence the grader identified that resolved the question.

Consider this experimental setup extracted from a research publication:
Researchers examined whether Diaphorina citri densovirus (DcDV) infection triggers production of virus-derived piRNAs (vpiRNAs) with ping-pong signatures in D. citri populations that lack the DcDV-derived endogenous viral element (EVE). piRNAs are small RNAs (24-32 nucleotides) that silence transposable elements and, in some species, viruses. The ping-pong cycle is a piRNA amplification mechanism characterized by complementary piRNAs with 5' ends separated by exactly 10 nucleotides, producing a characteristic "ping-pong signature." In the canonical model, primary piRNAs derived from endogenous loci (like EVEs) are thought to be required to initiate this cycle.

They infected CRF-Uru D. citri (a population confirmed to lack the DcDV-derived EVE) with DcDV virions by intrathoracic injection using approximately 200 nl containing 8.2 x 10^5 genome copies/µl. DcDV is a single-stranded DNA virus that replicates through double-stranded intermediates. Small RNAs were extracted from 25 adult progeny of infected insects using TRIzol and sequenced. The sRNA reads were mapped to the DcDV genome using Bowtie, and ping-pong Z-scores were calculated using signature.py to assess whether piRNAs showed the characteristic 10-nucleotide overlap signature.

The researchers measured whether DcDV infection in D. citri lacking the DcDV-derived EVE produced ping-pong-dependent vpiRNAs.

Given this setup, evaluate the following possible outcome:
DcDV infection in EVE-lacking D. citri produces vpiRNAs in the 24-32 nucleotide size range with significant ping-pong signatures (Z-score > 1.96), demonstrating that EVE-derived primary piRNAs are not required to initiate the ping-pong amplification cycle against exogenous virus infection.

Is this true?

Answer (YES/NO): YES